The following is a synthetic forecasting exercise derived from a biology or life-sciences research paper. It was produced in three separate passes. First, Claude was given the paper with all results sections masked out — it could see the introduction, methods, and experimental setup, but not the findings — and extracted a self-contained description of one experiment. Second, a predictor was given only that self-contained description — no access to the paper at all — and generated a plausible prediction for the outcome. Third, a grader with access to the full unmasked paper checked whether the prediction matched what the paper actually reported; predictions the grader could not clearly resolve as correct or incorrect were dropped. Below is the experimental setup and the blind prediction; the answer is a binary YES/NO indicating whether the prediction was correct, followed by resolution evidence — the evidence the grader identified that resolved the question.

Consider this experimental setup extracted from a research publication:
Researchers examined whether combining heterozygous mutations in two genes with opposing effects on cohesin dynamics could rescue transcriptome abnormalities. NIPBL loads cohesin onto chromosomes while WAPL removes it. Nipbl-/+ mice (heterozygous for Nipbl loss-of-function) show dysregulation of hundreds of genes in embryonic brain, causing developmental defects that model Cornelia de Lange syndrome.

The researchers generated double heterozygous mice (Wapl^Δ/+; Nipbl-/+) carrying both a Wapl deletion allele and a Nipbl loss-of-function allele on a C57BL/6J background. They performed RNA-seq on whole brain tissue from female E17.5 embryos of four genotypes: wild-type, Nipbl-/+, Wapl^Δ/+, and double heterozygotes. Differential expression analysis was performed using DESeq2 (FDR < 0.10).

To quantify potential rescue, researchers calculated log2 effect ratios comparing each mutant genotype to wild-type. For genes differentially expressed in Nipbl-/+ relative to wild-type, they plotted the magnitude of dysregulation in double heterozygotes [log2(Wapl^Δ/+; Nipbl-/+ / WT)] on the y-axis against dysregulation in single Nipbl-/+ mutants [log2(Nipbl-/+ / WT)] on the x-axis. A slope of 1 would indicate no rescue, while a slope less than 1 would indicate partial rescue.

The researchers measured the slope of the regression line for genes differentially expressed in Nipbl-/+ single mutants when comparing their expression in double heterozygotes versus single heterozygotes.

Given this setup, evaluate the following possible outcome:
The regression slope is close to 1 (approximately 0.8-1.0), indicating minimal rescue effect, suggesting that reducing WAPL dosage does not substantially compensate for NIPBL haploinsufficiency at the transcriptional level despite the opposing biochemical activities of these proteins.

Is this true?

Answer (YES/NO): NO